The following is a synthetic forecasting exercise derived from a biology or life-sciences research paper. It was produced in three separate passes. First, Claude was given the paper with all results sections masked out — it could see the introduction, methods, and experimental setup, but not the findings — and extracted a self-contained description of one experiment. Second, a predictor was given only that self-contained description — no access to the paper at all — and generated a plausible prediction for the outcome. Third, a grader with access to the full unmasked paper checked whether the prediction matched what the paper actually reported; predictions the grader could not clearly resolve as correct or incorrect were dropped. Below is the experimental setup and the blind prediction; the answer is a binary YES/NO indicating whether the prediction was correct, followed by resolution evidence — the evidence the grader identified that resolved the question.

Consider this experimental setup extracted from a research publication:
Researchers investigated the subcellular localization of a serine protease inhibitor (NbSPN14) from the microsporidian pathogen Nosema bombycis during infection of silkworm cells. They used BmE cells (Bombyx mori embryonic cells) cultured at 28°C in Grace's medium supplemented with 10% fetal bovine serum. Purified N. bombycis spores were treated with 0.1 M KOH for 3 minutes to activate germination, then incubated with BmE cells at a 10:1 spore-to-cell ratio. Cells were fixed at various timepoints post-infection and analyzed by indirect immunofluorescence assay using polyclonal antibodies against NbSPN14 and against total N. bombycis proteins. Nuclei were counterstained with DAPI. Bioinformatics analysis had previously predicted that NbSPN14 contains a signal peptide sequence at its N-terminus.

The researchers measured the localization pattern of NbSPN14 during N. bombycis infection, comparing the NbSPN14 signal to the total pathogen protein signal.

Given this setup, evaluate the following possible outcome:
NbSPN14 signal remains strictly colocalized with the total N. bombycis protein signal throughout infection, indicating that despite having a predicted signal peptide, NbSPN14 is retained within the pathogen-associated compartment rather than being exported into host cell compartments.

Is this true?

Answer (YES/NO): NO